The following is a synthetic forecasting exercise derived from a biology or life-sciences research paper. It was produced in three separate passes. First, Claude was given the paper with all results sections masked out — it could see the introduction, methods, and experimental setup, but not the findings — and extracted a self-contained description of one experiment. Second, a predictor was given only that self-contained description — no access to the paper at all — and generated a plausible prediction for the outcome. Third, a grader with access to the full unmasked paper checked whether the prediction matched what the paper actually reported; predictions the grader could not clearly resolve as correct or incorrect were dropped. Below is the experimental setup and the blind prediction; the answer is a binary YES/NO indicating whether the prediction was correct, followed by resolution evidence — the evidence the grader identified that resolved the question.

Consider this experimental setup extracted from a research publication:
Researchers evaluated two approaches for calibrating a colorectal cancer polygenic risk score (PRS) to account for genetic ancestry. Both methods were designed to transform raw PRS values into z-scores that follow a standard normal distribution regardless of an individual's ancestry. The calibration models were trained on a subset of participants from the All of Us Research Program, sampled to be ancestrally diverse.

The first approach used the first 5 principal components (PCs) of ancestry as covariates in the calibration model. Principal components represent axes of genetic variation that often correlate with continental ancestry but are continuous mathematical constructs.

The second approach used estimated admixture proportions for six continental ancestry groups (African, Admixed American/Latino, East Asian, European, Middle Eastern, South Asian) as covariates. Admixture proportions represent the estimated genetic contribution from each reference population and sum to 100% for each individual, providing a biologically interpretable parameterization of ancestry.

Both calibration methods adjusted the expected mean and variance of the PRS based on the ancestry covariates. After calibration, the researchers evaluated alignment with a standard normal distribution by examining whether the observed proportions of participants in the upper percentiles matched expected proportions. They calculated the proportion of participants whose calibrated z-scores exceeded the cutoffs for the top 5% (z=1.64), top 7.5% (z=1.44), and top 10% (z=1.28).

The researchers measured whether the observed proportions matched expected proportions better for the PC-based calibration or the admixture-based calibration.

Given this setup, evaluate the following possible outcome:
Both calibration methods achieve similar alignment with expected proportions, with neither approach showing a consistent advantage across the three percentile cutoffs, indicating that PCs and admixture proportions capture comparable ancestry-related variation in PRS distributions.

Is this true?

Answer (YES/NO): NO